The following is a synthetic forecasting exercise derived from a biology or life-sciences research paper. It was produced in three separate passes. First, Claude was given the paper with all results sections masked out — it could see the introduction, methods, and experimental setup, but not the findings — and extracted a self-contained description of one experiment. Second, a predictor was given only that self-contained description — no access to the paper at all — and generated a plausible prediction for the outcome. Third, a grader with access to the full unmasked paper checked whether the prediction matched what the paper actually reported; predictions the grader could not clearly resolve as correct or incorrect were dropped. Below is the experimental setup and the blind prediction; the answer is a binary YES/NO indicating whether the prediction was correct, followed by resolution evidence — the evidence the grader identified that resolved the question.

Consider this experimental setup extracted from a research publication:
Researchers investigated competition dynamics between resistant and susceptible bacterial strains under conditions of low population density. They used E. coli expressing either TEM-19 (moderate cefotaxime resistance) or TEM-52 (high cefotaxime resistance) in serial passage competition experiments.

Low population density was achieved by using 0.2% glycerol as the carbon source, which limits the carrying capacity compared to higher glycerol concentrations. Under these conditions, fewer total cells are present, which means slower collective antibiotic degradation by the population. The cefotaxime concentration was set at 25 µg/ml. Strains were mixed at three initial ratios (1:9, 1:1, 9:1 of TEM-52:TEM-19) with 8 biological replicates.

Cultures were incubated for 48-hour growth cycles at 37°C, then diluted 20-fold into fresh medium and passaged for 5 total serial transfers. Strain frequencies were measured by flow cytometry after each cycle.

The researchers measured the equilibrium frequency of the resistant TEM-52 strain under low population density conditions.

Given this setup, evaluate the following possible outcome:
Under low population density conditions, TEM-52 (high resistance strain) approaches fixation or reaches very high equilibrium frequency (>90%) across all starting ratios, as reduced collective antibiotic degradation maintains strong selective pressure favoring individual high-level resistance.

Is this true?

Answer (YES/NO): NO